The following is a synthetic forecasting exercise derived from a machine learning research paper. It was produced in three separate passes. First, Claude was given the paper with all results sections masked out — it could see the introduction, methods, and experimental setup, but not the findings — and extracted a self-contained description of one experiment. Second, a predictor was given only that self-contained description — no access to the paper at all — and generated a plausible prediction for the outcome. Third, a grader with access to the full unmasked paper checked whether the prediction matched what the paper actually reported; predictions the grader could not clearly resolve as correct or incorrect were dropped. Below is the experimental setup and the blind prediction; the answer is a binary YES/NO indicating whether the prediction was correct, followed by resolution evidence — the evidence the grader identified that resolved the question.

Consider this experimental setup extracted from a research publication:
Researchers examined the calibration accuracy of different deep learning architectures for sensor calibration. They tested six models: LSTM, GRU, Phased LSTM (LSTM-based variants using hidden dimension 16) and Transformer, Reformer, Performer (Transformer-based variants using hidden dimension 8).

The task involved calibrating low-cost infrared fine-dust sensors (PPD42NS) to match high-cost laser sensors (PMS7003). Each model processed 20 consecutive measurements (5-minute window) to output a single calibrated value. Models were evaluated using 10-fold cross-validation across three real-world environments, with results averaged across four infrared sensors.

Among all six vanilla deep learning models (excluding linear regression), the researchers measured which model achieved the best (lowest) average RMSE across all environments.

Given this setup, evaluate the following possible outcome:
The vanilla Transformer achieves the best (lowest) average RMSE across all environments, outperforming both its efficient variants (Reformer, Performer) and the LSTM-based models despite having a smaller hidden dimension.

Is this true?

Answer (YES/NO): NO